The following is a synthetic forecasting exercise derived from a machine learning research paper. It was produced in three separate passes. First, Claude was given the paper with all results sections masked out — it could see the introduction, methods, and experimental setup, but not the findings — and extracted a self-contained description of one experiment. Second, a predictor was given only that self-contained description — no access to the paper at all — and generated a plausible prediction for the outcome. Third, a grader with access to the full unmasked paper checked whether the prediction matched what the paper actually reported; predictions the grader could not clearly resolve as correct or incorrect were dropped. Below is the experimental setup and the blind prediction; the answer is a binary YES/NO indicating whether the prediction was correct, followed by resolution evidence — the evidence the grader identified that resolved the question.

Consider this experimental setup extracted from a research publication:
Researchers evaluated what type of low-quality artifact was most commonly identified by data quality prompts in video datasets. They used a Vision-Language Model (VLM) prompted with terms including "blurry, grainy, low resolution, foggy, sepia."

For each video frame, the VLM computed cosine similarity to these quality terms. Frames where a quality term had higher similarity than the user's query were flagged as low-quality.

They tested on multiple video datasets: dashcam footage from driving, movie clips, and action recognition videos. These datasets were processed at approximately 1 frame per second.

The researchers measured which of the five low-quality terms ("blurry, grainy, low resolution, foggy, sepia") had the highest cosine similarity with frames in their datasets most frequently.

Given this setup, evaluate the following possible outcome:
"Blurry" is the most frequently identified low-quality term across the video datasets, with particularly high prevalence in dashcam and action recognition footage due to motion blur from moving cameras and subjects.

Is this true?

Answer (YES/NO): NO